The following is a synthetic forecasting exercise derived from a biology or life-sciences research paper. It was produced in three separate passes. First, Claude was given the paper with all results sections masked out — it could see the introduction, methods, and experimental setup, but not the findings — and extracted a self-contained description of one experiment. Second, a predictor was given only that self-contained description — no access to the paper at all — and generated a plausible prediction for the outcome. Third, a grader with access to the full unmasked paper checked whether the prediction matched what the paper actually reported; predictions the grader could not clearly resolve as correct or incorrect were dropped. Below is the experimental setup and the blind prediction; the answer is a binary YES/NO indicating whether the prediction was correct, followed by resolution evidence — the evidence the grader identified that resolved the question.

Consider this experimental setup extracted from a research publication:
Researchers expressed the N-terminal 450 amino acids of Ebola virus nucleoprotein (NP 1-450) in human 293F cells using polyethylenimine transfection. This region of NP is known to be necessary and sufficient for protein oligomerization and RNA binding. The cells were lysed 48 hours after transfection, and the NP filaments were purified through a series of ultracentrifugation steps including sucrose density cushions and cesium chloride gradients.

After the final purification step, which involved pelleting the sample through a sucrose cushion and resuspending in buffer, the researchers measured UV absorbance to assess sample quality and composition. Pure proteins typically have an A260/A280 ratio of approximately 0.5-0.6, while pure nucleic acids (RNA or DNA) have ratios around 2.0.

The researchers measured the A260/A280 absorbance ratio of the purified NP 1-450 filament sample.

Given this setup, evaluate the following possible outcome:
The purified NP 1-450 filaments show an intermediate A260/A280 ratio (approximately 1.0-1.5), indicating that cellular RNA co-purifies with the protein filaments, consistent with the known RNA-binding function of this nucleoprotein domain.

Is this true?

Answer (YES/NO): NO